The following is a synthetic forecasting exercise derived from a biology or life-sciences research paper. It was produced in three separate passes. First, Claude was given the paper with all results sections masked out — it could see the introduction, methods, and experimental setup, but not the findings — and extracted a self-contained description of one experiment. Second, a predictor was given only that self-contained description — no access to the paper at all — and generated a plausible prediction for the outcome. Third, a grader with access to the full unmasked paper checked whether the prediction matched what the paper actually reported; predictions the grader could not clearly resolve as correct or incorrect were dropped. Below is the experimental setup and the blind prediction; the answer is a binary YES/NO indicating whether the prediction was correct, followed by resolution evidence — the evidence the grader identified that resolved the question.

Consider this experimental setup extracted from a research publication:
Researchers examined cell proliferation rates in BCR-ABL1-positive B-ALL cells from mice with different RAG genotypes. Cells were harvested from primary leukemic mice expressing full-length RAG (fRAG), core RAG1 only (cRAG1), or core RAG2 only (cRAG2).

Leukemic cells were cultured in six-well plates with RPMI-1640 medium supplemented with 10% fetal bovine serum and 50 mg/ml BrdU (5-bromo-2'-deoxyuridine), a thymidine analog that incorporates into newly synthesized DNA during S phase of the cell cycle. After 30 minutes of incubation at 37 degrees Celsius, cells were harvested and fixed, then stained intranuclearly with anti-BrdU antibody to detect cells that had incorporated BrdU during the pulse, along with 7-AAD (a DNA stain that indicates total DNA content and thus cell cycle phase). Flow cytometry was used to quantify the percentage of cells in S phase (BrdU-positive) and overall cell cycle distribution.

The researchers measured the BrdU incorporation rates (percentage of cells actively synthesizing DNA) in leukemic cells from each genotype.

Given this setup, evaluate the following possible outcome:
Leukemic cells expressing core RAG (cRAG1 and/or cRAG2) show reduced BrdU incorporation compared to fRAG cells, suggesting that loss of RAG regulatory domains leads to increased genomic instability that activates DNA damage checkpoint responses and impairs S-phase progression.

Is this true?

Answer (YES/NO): NO